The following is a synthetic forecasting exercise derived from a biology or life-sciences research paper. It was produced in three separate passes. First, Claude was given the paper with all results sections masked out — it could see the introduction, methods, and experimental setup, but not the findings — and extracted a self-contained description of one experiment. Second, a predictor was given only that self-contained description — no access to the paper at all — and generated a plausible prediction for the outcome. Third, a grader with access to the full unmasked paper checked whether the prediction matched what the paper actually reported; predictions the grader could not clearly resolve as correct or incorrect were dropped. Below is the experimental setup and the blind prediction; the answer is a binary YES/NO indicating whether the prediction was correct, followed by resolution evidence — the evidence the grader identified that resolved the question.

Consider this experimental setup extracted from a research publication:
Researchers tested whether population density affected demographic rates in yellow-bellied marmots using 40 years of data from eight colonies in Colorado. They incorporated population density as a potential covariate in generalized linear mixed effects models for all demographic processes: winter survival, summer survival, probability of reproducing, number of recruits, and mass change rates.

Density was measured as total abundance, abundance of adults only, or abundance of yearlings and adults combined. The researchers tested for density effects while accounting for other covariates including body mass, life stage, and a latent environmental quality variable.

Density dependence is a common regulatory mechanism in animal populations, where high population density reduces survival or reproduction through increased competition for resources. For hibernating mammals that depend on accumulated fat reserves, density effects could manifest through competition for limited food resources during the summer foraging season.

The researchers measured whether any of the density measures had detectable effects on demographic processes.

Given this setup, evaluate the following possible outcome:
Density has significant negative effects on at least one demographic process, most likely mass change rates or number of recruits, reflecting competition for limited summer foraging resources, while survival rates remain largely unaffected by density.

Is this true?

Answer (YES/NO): NO